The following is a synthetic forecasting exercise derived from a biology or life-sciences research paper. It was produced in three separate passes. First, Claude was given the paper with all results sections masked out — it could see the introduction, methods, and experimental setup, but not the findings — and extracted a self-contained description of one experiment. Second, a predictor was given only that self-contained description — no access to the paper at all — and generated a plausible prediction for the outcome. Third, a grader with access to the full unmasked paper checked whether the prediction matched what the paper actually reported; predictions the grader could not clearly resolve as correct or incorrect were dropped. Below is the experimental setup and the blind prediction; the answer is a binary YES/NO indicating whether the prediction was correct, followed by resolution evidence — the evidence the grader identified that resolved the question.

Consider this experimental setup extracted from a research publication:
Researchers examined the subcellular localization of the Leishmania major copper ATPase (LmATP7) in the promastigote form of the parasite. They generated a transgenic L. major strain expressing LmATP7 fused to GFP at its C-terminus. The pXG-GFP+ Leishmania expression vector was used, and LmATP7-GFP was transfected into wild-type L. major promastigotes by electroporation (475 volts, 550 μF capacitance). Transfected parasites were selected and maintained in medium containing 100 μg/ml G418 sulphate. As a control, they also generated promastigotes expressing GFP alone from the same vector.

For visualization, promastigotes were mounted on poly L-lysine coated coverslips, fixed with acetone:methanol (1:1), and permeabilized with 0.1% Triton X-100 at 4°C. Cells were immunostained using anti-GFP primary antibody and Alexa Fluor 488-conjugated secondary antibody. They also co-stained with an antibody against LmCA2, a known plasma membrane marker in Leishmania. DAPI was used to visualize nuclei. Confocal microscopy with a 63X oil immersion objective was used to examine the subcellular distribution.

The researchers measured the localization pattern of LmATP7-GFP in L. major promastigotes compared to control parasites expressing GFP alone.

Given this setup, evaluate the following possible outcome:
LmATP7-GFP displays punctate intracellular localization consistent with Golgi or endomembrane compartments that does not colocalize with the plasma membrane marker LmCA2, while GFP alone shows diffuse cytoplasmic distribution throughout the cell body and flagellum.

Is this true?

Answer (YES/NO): NO